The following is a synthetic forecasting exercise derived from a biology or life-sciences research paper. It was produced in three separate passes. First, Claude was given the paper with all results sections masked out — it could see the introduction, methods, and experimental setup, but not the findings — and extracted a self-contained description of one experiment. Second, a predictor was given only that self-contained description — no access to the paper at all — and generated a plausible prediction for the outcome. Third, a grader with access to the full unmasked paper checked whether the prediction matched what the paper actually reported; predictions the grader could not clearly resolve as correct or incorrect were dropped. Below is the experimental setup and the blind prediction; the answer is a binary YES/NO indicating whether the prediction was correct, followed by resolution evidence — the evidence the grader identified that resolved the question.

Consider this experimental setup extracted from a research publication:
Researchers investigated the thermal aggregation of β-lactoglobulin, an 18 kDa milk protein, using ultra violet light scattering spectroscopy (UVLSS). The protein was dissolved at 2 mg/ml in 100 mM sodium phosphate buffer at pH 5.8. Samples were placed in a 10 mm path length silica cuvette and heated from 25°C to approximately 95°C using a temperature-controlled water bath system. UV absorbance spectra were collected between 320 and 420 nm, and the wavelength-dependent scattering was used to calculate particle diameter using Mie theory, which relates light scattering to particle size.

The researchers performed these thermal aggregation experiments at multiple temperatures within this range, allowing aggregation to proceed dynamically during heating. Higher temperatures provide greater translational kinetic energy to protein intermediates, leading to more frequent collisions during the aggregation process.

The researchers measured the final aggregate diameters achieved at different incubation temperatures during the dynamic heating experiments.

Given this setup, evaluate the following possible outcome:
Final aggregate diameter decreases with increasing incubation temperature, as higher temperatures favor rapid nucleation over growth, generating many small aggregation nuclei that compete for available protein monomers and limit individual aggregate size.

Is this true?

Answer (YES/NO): NO